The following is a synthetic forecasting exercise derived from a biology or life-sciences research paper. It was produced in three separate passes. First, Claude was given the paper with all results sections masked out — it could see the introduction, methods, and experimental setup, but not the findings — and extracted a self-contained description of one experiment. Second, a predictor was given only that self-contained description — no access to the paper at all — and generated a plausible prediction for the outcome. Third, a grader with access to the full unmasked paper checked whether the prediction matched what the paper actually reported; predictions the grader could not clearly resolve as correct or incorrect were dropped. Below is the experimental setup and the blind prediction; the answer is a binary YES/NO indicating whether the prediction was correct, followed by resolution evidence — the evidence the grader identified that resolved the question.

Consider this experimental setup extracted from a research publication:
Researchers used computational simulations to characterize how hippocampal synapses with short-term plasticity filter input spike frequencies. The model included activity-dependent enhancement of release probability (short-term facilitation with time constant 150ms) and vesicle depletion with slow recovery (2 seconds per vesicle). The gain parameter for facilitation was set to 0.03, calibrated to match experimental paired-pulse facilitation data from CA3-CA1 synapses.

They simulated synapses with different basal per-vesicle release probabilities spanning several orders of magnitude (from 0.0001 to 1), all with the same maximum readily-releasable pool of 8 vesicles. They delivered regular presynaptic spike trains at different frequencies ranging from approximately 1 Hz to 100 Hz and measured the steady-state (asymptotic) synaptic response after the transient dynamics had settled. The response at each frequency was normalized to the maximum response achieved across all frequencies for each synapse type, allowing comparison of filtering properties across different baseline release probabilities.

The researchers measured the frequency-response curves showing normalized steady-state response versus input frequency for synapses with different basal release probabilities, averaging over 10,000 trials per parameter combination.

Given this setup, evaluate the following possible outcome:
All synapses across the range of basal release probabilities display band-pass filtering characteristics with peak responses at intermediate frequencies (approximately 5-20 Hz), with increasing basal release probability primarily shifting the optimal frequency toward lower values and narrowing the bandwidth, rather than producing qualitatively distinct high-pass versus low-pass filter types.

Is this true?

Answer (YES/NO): NO